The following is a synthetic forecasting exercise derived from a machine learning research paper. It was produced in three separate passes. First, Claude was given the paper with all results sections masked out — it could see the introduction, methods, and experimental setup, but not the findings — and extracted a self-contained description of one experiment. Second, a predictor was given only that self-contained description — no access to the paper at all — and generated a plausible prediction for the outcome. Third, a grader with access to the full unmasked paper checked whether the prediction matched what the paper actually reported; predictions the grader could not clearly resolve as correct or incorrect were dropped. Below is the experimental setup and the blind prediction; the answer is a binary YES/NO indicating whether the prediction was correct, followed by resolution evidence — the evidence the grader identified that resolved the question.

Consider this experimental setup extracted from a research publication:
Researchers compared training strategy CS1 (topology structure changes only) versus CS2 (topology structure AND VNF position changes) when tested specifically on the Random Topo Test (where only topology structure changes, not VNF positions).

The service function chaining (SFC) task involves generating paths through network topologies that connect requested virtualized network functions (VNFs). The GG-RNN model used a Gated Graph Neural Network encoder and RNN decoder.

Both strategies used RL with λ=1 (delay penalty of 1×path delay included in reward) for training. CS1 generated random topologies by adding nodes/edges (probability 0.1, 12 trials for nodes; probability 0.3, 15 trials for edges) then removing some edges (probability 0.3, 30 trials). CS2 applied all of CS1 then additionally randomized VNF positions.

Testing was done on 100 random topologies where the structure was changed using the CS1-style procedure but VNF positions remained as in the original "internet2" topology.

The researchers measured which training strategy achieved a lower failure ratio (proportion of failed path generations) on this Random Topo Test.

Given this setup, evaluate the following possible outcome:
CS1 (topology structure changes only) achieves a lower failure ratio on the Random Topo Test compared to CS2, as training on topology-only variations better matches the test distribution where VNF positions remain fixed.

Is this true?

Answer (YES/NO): YES